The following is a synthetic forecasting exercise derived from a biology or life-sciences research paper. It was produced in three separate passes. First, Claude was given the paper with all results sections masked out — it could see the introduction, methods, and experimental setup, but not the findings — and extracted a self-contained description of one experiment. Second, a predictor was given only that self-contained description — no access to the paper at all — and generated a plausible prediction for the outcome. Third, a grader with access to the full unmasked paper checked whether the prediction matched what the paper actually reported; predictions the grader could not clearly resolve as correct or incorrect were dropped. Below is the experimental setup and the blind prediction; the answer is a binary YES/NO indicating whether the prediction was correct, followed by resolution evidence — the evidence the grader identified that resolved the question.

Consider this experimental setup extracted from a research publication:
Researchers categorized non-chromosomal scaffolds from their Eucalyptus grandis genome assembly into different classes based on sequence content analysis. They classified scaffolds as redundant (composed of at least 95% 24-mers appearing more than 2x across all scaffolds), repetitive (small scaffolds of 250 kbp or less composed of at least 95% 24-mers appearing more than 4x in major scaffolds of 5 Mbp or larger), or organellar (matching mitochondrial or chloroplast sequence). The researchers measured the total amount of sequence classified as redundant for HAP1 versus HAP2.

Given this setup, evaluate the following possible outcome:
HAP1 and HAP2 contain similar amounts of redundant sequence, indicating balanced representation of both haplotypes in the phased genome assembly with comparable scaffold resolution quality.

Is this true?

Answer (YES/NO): NO